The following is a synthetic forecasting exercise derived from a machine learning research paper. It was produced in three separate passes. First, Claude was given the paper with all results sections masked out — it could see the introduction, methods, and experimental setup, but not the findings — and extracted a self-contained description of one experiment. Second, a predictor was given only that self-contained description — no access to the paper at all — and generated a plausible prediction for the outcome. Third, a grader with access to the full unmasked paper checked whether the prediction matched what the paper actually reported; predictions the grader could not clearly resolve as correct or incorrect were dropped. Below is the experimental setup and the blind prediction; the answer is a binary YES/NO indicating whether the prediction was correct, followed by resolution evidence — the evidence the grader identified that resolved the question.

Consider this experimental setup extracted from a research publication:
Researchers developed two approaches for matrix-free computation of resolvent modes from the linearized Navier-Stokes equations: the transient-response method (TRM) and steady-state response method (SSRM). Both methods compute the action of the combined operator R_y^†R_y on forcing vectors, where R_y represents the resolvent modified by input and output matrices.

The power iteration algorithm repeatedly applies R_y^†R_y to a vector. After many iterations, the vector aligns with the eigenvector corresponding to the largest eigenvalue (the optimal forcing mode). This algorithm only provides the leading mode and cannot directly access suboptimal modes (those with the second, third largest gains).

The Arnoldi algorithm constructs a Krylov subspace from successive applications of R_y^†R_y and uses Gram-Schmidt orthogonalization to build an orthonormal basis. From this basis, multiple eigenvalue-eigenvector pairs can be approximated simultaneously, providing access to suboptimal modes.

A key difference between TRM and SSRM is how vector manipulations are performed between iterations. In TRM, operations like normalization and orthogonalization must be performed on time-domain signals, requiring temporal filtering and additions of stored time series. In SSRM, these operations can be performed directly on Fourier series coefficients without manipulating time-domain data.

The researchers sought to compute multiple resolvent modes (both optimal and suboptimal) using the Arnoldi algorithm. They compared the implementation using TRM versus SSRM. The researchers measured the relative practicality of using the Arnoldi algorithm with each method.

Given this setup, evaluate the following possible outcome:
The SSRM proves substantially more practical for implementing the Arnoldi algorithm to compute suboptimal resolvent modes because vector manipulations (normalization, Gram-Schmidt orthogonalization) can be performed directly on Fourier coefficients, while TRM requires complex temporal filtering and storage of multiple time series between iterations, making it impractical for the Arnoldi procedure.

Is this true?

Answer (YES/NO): YES